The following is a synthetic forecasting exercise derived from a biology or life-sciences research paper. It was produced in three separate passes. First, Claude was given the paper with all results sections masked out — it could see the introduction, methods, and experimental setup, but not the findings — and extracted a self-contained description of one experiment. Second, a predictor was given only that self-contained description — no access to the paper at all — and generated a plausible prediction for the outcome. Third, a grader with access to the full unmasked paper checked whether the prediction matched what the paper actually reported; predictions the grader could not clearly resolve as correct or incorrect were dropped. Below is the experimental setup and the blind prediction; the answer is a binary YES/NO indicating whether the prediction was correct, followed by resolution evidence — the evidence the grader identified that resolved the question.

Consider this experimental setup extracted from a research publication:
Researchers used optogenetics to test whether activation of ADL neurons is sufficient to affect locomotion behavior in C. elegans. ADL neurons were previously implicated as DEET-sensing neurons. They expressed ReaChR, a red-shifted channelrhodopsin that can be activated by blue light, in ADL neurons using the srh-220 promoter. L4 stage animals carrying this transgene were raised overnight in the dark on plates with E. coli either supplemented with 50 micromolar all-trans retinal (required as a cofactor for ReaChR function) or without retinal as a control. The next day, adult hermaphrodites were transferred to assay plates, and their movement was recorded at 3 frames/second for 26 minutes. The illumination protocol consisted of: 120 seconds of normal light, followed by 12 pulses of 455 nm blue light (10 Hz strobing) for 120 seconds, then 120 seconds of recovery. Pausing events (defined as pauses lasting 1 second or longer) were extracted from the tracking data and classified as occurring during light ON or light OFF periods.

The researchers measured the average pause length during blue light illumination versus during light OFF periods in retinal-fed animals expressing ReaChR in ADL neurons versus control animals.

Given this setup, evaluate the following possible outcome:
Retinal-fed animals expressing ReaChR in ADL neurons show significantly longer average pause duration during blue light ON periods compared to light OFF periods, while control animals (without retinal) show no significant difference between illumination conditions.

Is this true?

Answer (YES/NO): YES